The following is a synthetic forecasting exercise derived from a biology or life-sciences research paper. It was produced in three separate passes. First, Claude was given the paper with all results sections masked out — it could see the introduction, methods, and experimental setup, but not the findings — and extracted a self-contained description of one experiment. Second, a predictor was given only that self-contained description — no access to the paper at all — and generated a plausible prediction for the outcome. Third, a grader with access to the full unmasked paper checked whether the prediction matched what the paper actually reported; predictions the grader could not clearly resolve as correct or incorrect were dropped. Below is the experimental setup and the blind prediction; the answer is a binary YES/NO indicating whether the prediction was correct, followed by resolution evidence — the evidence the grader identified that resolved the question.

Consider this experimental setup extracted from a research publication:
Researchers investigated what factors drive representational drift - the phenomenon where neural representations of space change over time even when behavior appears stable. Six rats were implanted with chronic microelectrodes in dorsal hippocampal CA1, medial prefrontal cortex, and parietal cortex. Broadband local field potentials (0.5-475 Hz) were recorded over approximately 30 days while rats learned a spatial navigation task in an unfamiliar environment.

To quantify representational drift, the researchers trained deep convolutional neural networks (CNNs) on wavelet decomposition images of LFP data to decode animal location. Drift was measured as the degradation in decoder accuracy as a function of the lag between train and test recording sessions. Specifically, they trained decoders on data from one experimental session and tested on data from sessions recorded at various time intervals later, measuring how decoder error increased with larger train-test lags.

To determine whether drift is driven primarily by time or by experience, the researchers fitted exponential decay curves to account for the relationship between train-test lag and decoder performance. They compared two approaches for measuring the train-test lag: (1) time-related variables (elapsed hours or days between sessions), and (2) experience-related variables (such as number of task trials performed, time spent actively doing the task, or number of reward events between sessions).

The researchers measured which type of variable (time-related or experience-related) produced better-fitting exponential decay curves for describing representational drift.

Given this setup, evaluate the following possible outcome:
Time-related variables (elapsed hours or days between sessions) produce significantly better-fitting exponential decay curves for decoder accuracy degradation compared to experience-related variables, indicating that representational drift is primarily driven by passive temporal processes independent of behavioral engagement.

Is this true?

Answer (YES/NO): NO